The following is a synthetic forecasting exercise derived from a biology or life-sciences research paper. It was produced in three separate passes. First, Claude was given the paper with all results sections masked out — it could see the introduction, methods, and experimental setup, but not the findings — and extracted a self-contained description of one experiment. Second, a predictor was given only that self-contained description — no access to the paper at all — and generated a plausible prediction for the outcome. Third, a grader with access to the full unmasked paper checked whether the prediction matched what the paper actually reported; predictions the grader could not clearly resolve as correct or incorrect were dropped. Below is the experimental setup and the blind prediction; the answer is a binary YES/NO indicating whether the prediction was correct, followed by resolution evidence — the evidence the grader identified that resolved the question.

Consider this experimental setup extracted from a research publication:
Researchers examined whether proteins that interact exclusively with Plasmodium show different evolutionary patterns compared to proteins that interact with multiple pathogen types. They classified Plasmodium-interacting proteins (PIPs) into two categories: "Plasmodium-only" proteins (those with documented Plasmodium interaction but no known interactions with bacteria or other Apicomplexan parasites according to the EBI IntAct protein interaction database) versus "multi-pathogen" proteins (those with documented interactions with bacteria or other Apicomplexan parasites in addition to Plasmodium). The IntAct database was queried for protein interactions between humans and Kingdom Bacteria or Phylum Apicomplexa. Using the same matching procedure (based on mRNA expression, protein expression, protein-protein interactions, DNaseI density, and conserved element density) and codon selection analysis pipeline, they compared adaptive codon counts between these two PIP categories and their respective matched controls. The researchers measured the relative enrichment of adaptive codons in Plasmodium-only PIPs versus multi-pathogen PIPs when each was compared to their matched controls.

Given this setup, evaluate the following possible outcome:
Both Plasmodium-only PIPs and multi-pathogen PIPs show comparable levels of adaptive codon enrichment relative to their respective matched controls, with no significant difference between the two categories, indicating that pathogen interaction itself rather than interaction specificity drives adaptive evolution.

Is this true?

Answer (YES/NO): NO